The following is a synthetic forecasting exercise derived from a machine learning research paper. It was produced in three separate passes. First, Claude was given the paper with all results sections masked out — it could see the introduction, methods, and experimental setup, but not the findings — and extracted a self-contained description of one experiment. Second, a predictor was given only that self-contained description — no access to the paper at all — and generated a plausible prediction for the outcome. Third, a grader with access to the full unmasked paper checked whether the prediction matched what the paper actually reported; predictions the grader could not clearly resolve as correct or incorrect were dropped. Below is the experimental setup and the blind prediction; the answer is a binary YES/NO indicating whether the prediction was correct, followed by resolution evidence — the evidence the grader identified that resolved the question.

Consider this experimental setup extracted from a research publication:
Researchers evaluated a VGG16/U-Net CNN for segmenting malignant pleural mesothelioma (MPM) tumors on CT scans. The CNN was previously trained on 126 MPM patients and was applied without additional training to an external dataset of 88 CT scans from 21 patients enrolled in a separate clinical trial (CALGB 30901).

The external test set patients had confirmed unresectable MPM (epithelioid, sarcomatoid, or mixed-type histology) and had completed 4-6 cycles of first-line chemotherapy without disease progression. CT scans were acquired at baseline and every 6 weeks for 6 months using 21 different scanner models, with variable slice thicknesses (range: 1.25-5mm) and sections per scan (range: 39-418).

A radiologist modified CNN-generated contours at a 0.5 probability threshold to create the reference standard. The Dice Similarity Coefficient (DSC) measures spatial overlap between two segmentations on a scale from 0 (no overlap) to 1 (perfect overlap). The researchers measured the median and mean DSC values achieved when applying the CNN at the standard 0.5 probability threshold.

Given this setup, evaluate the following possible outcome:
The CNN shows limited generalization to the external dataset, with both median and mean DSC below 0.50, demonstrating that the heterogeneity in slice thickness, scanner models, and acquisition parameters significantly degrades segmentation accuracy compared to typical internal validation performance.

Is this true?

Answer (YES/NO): NO